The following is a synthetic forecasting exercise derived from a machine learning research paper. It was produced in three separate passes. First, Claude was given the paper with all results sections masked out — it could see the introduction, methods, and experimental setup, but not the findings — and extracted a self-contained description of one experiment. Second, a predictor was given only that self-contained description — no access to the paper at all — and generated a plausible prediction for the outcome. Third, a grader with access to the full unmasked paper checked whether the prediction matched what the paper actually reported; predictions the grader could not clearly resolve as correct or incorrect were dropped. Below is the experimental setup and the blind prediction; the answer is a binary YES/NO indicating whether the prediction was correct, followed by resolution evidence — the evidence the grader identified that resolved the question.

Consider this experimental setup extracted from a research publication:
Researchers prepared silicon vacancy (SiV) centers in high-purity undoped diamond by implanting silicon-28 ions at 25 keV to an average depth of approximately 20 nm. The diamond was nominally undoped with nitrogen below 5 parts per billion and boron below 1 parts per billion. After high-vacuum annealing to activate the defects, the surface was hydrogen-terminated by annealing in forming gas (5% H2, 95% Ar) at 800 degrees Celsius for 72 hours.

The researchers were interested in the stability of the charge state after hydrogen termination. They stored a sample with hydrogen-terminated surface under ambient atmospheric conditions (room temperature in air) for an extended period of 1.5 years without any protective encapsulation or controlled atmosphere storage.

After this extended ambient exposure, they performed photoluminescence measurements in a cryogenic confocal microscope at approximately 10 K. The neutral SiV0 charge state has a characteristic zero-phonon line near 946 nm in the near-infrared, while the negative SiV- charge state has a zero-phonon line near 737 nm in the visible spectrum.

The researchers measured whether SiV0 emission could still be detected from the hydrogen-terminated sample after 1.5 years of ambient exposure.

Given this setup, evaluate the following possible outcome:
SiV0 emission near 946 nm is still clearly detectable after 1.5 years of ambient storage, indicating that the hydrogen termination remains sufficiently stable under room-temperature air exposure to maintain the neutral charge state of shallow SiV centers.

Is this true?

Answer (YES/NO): YES